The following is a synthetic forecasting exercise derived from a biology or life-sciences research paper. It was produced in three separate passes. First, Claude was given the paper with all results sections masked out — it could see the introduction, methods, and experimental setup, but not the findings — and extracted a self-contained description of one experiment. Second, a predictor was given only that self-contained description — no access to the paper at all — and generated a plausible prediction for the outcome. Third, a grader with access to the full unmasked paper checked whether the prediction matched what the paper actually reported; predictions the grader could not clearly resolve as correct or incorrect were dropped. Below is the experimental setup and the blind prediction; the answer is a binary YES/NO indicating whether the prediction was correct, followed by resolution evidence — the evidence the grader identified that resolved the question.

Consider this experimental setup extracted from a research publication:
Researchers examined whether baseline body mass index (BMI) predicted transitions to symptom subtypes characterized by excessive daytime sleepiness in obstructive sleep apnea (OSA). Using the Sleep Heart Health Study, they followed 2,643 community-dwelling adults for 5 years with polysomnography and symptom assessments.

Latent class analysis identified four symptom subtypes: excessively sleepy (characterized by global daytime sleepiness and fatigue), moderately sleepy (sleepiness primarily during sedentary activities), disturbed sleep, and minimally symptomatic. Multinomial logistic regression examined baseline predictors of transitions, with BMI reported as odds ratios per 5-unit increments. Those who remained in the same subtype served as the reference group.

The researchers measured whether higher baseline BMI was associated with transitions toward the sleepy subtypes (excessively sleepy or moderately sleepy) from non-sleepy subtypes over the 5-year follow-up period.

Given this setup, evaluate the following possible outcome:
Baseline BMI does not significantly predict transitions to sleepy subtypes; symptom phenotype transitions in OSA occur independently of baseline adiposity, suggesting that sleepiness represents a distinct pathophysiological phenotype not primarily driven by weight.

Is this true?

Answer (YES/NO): NO